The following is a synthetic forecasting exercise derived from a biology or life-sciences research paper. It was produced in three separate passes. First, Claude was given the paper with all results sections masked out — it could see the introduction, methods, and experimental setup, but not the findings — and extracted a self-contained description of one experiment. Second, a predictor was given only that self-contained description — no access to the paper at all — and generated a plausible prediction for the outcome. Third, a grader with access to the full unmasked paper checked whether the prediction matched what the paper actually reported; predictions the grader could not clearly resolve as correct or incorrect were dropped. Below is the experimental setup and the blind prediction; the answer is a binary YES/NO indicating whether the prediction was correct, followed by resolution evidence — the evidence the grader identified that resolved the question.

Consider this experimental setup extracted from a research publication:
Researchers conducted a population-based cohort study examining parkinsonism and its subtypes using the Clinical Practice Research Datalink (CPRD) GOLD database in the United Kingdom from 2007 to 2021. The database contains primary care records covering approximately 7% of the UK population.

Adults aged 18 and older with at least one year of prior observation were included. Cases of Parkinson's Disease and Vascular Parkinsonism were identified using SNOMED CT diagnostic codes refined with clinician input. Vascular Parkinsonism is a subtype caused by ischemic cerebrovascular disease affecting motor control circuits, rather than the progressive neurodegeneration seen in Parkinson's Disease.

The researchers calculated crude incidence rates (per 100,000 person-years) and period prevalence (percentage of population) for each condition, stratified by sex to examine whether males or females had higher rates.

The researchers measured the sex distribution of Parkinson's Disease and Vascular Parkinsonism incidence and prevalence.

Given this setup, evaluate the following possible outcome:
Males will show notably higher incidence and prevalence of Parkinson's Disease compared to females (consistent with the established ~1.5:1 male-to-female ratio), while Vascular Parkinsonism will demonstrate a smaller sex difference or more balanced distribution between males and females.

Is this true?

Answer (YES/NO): NO